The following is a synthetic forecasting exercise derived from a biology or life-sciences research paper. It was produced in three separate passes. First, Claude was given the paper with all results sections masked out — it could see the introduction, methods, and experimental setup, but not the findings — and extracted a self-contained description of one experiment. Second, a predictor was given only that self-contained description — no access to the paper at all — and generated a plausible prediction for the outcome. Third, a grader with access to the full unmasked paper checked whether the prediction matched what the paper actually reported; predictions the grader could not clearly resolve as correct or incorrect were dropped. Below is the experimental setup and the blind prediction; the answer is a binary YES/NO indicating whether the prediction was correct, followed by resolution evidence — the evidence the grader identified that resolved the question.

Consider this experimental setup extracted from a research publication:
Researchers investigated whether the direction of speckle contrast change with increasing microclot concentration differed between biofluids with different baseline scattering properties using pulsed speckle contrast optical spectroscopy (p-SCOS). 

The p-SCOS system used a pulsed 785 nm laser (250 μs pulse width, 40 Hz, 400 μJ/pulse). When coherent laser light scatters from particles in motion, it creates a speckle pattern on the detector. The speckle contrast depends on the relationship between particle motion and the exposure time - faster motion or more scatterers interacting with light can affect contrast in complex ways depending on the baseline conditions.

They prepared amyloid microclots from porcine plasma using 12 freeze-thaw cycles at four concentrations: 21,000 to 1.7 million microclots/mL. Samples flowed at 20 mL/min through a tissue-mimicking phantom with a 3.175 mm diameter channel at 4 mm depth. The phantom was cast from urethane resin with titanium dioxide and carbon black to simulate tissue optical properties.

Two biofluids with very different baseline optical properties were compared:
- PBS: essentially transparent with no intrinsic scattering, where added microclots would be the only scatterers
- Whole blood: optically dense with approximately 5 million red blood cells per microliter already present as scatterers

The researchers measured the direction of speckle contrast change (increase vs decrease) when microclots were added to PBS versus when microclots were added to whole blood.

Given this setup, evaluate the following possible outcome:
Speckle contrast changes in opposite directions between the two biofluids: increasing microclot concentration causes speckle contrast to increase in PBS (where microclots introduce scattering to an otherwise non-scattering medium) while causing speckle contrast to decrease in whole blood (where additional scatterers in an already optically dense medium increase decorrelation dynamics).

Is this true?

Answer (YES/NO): NO